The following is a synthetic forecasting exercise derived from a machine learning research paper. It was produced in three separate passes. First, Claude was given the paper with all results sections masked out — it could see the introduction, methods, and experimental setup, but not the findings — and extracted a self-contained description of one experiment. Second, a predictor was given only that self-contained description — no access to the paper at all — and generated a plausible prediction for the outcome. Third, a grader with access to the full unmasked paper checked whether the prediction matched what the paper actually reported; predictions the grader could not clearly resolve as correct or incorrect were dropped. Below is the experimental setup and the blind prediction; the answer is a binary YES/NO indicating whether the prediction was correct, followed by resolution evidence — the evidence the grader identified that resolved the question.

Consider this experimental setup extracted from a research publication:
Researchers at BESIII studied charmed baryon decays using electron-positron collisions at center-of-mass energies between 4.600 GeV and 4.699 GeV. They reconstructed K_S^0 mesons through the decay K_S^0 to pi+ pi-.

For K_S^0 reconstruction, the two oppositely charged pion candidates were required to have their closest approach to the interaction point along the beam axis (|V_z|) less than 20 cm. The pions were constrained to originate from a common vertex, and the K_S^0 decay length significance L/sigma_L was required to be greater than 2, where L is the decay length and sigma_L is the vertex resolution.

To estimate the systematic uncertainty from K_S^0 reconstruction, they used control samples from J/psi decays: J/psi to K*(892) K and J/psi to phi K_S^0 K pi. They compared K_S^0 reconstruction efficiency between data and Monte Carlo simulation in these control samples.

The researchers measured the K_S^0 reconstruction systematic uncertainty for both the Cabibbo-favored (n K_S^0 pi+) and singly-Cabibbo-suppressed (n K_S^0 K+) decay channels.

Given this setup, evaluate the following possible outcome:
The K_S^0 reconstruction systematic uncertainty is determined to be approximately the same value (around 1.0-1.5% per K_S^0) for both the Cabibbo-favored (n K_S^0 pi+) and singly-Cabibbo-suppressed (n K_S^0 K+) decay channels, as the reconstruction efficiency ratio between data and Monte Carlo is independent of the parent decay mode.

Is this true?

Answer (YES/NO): NO